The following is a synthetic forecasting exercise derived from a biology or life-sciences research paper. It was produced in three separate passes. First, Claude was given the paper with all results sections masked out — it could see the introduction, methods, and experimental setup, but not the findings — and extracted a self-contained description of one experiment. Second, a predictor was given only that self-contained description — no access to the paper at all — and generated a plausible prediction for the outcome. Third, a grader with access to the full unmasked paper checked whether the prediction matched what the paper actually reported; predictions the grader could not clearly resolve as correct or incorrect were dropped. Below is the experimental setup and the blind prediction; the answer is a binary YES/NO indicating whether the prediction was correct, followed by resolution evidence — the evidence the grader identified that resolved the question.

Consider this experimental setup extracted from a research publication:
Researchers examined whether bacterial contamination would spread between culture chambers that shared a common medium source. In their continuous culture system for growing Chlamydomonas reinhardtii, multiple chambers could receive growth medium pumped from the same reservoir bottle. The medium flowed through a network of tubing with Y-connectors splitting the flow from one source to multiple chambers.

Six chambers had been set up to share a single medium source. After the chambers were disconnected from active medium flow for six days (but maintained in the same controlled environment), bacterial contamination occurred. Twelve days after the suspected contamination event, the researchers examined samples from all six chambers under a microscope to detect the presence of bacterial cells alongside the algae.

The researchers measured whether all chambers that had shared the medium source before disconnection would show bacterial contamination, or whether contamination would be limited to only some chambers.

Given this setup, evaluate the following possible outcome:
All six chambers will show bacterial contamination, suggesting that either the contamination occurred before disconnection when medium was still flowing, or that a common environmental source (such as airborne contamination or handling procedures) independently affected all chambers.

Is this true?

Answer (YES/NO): NO